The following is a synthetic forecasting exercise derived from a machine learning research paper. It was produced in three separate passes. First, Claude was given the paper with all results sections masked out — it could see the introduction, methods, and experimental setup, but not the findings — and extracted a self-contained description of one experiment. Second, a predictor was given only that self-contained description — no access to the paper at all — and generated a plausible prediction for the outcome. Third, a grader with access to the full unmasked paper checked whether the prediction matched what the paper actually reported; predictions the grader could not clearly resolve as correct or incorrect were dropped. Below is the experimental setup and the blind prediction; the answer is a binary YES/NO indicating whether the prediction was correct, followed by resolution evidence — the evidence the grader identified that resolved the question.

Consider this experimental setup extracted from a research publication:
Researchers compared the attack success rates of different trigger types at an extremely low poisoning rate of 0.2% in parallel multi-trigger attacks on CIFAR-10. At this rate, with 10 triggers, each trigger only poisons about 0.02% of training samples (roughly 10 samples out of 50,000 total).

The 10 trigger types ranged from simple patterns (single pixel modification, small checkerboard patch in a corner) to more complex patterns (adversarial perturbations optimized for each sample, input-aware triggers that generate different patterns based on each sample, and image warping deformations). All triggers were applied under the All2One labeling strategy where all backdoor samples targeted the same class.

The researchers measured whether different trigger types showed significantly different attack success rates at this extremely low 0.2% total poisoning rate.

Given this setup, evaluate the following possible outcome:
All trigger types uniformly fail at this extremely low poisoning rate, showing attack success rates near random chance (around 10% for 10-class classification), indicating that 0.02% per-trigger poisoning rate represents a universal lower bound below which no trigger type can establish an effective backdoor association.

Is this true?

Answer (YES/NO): NO